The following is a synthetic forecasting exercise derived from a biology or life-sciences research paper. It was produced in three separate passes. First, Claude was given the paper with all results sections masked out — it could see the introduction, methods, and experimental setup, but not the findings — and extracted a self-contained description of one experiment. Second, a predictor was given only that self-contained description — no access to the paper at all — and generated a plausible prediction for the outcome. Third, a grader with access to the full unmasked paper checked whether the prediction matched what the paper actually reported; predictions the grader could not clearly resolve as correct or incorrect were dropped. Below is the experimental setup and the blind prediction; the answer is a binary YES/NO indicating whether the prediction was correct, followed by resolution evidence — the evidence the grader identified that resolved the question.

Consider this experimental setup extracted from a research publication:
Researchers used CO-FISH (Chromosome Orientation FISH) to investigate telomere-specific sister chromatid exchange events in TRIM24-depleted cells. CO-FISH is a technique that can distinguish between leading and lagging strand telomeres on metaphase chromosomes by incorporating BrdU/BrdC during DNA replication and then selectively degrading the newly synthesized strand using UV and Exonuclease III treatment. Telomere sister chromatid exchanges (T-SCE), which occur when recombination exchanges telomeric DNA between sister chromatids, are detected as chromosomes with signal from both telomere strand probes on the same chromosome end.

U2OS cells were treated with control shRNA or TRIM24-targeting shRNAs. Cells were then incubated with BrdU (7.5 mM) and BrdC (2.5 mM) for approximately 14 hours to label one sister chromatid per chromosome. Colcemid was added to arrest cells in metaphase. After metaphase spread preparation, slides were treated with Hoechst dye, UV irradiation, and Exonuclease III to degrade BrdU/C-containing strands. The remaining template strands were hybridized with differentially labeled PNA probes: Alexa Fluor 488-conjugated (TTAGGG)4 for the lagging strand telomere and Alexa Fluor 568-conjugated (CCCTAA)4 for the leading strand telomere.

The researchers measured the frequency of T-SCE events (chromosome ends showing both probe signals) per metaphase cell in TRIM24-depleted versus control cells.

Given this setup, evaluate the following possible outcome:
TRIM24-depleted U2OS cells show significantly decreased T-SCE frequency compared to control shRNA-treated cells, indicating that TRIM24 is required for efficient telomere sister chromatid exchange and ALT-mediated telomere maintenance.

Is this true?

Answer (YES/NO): YES